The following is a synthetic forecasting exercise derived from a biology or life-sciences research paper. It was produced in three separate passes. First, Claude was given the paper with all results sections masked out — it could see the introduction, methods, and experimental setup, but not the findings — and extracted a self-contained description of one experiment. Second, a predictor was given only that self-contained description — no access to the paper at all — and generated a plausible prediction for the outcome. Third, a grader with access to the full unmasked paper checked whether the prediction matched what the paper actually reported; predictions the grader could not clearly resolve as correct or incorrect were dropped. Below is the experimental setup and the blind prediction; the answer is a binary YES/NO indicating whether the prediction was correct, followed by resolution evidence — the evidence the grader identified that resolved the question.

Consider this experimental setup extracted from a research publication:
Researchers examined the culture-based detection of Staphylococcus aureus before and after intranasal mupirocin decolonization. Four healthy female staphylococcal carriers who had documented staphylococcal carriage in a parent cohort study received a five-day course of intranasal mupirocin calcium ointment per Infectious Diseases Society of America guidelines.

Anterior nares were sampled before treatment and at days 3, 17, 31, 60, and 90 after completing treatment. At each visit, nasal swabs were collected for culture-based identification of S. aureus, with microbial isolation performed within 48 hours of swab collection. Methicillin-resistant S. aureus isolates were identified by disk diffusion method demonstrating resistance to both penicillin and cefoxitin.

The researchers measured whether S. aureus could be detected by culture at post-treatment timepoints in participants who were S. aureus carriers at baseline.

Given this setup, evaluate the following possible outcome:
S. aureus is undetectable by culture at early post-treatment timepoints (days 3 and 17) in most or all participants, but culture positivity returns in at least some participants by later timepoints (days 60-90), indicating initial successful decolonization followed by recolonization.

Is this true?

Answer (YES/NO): NO